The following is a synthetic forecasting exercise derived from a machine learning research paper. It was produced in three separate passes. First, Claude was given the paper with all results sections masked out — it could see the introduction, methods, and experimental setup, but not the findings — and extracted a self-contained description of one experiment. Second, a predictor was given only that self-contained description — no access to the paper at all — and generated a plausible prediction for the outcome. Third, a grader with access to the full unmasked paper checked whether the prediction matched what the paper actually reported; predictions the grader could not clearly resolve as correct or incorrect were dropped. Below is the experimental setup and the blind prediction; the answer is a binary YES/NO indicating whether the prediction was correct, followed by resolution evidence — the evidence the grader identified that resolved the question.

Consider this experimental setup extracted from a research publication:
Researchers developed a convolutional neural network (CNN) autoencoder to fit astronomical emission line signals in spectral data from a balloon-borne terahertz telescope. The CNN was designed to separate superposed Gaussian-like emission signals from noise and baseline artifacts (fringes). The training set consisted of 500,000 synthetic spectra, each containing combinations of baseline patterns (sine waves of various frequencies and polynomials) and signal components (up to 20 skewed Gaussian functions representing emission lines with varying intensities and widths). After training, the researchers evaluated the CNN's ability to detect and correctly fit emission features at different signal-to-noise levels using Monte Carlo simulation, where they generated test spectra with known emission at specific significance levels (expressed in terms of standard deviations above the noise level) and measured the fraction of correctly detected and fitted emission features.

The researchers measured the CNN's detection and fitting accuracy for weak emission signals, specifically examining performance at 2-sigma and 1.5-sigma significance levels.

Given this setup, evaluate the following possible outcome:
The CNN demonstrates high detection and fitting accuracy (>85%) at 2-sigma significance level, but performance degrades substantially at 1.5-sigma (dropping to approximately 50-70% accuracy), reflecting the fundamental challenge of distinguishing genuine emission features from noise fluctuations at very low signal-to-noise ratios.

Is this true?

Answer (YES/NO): NO